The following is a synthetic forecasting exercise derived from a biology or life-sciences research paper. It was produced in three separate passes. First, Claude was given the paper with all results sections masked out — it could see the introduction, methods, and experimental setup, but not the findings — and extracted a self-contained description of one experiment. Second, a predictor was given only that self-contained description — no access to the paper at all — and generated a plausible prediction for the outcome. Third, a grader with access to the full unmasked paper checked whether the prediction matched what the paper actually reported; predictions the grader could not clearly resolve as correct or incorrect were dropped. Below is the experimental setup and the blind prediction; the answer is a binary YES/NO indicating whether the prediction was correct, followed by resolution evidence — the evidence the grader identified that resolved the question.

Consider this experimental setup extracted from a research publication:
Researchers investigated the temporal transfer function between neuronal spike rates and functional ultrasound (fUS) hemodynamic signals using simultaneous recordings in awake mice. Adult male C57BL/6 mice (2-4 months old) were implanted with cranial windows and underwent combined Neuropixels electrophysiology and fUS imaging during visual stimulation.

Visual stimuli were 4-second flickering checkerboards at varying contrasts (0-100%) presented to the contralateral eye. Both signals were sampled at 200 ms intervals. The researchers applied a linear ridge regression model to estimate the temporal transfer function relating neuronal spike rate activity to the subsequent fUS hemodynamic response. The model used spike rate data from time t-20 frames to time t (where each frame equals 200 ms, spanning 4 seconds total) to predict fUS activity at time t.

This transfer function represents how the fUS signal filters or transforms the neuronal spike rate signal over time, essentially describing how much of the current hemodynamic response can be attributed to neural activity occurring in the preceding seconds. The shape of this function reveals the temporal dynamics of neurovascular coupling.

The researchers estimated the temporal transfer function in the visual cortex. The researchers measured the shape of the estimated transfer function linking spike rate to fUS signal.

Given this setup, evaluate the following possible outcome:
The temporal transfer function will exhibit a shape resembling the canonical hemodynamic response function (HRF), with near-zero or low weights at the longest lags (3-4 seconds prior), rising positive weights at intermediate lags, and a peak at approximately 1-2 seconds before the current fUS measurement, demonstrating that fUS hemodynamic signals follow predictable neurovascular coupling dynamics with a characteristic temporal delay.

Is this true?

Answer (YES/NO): NO